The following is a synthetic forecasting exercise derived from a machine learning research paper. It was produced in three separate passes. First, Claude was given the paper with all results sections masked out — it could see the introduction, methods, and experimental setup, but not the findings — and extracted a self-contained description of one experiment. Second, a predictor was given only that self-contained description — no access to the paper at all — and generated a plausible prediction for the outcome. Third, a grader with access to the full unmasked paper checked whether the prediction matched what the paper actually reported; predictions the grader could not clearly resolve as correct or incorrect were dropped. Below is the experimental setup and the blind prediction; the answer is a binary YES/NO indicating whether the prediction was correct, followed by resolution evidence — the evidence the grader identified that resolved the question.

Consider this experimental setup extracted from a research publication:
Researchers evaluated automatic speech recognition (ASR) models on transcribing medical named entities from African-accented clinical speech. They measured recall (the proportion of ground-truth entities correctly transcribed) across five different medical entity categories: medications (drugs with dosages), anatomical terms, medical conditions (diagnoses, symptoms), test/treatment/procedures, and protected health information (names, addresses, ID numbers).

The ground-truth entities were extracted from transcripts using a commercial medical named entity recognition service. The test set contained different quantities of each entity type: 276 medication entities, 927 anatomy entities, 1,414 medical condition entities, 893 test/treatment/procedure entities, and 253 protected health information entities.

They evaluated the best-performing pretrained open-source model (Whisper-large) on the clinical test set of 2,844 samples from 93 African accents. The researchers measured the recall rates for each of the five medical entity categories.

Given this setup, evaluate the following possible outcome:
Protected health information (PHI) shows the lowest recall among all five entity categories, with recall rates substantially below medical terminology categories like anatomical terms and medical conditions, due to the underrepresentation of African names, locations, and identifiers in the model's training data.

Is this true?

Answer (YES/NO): YES